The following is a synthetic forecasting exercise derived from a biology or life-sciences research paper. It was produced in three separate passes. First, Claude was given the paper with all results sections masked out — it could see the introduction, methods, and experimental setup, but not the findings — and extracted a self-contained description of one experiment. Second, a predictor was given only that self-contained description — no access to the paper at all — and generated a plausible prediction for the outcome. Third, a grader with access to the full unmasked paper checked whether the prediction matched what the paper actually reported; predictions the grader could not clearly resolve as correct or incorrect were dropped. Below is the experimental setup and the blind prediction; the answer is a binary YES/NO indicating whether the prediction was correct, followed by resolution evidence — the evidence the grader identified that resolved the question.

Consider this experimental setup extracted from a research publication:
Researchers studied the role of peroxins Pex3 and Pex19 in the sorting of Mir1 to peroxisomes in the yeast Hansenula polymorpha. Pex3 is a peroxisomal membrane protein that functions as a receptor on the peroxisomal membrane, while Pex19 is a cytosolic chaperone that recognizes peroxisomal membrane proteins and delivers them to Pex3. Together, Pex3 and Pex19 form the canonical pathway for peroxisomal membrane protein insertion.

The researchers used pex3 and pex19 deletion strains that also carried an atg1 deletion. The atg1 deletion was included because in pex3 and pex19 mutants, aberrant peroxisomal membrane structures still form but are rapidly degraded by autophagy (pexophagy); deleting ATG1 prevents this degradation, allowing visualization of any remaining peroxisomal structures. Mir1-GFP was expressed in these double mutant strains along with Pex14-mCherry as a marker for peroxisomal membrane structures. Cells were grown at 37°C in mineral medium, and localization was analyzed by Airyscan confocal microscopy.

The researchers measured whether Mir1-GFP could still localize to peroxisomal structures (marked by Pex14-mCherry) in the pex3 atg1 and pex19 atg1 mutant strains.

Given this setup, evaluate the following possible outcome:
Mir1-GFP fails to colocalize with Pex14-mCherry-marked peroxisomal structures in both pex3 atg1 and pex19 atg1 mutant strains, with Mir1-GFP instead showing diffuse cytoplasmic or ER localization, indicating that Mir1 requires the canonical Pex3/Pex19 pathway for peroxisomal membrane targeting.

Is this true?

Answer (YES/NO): NO